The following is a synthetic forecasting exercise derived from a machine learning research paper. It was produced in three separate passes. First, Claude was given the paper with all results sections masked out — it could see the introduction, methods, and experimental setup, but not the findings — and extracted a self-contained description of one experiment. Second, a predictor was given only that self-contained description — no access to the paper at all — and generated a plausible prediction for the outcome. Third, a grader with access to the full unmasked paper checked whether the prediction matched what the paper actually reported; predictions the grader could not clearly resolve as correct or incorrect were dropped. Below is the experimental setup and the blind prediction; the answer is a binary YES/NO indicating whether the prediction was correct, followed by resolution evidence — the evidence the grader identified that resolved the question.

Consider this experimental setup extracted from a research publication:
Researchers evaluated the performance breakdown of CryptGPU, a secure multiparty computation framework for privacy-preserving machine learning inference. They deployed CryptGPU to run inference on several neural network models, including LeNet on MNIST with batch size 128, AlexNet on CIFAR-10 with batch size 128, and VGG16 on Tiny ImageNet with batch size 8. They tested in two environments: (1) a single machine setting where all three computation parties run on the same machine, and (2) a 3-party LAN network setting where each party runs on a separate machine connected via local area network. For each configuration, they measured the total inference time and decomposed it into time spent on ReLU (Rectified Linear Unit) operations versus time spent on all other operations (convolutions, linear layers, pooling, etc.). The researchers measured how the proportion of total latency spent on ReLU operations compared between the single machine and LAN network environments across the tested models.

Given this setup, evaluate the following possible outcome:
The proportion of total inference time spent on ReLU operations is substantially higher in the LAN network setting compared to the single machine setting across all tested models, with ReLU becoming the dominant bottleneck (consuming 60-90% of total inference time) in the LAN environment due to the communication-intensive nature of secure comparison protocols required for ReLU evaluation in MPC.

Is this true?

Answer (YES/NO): YES